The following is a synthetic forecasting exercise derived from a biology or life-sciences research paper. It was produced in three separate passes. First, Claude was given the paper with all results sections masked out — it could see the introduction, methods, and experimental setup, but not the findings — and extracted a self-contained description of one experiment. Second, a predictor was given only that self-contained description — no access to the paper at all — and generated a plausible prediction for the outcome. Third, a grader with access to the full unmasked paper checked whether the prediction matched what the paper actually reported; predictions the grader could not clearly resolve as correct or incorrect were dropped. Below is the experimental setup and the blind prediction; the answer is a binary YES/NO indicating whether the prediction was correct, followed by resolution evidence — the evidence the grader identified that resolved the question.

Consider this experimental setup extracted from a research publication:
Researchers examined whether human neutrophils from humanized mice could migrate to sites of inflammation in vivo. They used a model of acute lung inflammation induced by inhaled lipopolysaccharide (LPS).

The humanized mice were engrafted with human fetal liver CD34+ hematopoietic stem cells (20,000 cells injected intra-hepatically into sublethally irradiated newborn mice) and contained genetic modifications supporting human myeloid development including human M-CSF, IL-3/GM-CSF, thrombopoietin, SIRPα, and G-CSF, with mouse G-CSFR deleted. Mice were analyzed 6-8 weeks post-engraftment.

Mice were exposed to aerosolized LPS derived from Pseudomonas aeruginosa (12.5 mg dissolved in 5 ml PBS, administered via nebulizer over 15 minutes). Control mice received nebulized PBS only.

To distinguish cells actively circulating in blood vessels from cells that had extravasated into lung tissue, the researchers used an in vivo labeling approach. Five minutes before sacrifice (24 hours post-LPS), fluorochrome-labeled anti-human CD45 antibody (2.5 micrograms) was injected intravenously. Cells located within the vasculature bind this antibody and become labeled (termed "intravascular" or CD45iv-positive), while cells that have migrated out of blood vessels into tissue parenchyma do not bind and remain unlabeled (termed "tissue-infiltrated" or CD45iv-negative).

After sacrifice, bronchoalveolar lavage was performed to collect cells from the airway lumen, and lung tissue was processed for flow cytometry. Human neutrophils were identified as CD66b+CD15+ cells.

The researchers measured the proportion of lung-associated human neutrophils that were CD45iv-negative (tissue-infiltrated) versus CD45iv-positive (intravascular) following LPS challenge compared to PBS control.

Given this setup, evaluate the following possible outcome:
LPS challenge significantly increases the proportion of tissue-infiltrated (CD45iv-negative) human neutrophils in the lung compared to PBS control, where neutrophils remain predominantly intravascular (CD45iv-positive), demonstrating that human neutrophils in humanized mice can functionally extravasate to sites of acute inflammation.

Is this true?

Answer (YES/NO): YES